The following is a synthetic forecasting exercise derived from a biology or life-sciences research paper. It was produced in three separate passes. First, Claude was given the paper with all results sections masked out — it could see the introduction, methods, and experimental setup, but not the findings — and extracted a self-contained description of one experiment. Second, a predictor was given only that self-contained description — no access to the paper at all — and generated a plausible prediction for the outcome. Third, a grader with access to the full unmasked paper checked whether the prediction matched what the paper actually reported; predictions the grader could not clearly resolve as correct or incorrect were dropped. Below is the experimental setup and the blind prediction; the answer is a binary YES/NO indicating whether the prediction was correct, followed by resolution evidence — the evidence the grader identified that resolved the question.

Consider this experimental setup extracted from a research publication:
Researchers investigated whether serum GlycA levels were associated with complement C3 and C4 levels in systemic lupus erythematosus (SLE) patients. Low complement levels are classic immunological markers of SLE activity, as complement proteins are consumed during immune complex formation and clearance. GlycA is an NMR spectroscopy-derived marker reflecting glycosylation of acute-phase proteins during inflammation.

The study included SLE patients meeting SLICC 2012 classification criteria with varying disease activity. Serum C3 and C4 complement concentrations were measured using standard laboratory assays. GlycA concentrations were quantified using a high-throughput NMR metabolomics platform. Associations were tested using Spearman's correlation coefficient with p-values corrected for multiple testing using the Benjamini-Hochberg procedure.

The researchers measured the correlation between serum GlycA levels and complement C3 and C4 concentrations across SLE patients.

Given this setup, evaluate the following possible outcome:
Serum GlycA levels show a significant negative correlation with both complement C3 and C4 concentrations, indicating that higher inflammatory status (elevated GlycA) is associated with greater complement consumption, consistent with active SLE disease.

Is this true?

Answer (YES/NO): NO